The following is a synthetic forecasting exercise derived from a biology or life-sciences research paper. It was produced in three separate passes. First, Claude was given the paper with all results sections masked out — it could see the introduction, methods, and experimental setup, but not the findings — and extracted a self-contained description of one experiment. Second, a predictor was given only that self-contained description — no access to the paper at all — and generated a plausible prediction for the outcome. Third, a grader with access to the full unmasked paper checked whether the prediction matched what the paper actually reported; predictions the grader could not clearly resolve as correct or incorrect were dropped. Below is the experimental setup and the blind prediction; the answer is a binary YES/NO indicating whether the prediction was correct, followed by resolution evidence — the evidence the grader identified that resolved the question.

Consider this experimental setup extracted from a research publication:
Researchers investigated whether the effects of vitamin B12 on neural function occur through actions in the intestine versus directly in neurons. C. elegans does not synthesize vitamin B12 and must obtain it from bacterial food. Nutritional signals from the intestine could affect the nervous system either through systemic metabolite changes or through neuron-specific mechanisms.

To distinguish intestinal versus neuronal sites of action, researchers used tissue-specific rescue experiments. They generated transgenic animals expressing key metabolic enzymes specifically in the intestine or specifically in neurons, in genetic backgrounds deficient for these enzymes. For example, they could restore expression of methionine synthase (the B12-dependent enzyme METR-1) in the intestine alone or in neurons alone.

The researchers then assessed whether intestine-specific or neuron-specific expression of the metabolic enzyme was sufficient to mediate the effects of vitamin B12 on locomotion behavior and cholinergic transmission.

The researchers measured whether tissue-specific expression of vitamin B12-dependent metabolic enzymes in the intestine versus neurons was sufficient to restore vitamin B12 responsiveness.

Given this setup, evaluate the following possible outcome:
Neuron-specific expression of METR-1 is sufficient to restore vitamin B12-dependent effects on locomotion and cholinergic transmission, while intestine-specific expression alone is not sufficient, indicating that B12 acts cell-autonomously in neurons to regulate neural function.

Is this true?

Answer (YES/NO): NO